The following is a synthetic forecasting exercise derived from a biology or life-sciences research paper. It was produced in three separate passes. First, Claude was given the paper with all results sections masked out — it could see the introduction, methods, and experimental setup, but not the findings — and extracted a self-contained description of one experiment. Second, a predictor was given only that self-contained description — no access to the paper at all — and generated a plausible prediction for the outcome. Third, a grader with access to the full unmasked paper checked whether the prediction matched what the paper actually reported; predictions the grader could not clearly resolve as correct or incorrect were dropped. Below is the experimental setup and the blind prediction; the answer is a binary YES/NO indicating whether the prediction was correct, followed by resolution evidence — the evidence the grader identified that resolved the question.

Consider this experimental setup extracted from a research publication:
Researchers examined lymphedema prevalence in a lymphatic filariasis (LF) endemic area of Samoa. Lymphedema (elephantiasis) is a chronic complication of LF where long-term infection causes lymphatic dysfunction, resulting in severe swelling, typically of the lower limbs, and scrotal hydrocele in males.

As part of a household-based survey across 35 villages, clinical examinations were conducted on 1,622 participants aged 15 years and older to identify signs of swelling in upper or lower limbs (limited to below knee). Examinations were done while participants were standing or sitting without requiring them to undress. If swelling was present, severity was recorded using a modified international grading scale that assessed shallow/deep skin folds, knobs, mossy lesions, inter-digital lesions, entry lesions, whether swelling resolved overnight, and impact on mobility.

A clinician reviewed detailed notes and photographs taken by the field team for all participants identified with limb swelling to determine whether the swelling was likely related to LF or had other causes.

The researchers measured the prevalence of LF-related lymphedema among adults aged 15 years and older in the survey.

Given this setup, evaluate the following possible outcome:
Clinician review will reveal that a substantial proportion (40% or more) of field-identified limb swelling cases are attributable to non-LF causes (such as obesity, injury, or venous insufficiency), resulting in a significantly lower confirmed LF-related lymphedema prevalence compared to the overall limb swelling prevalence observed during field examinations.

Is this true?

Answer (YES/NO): YES